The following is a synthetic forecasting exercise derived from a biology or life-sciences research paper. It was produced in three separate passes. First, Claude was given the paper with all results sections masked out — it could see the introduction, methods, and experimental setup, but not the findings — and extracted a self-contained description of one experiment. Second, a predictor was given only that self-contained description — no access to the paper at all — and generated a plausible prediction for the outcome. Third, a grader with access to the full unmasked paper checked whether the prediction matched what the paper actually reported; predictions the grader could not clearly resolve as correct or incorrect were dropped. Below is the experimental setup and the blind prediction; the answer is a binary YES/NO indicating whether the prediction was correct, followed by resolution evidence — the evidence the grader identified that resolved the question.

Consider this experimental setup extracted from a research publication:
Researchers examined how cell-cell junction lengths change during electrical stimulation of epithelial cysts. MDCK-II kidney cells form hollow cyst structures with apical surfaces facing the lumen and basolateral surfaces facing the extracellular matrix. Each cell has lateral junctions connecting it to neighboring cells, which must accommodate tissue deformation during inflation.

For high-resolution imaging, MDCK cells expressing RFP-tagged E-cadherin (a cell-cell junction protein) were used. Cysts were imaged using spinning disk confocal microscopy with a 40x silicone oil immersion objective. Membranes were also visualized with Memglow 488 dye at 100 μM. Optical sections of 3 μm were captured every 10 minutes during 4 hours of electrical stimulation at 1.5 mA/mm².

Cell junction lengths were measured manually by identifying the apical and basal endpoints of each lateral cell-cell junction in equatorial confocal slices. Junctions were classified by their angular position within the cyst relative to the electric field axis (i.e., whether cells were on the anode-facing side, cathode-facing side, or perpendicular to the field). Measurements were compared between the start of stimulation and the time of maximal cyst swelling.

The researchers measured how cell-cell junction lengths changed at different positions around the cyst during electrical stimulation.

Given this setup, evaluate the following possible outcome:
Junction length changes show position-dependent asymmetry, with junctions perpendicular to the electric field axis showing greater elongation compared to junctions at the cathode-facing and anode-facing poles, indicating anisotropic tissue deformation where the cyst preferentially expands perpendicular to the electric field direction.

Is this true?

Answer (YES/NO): NO